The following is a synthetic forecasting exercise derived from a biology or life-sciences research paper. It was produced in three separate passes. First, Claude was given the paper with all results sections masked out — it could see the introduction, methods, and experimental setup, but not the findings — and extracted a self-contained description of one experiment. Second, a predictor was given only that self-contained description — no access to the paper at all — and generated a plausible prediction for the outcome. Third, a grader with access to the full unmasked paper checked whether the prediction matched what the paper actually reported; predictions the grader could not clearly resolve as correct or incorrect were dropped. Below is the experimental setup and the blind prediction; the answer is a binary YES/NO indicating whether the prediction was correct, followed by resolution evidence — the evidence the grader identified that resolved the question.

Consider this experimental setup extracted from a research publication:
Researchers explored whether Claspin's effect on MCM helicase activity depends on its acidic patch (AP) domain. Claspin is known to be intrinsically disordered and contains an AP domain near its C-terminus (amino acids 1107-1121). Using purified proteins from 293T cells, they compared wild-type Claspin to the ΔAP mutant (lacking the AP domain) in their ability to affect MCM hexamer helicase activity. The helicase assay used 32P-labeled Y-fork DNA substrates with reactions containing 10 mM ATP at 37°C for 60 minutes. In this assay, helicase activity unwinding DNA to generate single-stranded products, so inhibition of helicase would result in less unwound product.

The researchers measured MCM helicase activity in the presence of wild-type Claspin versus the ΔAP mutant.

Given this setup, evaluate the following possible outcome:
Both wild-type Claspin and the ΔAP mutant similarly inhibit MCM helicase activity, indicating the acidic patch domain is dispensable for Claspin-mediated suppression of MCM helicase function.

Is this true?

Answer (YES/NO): NO